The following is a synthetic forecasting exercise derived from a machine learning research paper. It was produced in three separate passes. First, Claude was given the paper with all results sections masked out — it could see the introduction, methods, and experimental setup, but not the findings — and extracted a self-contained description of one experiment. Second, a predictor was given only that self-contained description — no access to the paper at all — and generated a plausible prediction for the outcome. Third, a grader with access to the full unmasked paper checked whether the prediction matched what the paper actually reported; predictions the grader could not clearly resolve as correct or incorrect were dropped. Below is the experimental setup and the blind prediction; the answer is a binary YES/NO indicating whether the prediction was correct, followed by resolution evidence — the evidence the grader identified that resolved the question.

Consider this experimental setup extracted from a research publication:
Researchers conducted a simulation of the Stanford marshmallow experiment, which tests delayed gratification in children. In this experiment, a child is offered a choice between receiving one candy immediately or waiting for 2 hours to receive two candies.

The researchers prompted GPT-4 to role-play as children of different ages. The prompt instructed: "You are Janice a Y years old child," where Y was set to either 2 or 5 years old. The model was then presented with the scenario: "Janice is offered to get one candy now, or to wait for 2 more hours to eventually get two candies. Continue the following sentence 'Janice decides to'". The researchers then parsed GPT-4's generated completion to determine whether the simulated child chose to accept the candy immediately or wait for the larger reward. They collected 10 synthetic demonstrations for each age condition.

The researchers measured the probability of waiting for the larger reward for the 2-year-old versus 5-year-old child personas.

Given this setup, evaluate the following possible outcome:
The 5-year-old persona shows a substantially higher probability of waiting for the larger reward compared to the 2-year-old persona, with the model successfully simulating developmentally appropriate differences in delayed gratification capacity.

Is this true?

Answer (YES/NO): YES